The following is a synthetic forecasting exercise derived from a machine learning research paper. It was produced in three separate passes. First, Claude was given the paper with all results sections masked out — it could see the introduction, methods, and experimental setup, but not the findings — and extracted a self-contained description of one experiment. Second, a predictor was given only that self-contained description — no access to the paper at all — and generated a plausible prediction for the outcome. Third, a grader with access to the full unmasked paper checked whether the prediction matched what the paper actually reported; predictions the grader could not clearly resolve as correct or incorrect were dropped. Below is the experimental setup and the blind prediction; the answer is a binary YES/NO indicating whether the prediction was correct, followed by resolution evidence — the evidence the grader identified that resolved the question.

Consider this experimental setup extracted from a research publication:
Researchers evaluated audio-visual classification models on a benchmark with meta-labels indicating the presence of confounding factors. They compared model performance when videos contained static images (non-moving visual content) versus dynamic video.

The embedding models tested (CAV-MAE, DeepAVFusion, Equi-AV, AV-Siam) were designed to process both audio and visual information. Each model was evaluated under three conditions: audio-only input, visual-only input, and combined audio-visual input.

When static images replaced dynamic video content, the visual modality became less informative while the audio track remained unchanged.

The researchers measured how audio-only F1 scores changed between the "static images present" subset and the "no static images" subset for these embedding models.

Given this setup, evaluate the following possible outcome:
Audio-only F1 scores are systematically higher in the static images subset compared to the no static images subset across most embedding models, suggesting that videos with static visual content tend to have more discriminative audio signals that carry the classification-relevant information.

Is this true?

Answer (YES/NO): YES